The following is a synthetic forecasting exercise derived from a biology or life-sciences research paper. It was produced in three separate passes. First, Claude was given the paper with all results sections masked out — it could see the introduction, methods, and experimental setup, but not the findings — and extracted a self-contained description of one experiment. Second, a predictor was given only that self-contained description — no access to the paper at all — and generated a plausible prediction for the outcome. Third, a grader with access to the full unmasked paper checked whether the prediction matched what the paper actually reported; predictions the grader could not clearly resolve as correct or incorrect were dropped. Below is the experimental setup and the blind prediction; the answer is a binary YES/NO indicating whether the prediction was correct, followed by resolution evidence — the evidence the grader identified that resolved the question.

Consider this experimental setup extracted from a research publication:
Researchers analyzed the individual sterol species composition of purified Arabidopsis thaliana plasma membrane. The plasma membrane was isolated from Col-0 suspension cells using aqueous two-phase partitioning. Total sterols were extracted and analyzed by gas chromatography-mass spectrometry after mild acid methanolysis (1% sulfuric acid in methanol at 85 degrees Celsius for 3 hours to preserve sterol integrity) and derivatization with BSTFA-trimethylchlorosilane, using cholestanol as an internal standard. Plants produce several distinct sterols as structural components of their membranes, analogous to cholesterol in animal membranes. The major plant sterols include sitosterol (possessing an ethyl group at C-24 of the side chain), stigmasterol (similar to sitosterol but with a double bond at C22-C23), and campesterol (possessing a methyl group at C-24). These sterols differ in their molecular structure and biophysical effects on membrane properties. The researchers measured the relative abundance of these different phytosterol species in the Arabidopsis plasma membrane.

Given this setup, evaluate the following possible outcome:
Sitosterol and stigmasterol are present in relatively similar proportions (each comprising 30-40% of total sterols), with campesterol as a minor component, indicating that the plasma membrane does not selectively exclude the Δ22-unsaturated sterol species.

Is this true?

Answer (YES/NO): NO